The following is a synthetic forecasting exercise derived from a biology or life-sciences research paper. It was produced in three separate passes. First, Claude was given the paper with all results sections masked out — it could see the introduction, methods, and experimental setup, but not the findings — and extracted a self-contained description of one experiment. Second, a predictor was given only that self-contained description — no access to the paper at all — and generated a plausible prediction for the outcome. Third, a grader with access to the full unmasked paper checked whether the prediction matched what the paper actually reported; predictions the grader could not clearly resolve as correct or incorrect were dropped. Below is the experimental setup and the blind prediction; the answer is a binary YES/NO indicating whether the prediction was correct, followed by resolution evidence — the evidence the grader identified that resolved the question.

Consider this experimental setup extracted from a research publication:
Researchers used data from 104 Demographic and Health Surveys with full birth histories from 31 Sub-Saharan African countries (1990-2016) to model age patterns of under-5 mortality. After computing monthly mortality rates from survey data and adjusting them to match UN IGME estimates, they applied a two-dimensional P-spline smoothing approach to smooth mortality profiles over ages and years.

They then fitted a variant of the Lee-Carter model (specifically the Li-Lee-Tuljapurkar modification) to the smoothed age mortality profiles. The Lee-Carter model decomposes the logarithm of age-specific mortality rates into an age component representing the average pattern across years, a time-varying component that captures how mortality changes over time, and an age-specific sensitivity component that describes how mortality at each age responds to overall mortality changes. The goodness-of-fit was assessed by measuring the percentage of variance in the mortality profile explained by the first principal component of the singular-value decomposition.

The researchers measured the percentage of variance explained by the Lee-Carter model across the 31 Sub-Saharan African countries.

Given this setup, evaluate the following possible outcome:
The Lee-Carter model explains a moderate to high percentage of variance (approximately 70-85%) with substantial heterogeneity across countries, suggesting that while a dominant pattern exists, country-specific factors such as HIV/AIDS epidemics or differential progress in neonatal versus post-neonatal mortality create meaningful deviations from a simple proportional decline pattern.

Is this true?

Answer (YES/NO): NO